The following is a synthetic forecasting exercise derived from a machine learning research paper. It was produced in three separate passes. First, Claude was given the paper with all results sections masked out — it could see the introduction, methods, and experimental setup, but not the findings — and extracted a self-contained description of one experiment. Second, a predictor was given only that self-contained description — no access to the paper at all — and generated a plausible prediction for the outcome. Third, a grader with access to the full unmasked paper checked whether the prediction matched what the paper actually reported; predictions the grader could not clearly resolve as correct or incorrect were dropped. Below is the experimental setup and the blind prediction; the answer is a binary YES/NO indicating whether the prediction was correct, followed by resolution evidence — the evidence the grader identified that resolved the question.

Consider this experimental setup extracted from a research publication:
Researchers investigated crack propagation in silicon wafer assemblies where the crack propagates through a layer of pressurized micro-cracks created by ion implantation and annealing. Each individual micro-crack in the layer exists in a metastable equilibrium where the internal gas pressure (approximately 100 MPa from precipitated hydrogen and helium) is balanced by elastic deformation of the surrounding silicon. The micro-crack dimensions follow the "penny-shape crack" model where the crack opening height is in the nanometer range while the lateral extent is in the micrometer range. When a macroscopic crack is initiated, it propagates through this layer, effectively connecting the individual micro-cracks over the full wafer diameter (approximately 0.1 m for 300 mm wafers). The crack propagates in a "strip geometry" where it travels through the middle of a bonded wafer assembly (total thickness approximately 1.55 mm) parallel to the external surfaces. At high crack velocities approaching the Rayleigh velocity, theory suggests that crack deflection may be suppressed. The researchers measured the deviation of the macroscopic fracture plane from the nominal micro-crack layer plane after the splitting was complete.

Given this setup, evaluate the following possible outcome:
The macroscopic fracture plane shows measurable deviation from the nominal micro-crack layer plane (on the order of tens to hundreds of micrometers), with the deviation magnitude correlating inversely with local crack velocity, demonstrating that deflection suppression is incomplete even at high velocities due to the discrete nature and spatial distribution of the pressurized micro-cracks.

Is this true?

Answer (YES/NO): NO